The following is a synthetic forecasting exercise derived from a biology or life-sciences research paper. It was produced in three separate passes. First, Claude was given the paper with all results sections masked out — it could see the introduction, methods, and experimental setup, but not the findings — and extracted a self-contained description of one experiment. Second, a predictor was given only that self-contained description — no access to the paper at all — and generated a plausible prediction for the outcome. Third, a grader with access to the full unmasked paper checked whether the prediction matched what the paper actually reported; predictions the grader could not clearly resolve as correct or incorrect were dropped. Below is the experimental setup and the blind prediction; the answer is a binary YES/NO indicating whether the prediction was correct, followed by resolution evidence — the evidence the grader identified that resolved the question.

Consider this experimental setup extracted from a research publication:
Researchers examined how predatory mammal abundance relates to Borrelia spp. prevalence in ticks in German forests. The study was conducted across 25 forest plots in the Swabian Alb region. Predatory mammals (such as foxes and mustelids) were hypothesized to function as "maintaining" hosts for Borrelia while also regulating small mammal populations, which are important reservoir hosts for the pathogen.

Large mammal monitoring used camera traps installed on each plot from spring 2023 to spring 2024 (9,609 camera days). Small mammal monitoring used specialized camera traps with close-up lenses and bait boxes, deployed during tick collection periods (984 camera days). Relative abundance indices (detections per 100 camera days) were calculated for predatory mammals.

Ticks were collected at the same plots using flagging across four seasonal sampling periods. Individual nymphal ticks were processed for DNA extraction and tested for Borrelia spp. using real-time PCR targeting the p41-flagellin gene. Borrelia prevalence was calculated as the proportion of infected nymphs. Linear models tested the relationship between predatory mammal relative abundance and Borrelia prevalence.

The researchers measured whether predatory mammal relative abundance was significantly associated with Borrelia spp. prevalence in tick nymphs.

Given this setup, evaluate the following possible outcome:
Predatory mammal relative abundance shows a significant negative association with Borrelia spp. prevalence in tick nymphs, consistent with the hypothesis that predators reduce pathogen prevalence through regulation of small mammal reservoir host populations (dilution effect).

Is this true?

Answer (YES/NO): NO